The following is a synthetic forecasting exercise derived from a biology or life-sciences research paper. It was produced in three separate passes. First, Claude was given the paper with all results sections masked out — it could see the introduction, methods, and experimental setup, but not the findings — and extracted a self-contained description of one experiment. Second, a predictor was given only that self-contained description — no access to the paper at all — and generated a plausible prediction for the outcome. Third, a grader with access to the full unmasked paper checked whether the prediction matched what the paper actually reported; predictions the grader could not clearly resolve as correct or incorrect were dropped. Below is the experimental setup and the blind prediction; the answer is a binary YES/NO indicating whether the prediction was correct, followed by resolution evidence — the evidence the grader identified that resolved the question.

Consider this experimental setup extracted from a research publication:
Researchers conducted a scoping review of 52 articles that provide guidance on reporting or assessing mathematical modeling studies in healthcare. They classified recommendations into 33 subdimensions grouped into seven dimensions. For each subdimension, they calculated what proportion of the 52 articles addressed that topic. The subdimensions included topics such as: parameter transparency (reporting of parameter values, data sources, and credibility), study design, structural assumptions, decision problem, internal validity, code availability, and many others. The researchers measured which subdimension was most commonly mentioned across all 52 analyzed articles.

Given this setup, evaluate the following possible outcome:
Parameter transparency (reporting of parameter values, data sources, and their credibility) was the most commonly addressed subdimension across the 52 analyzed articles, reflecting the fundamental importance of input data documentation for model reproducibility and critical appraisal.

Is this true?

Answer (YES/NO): YES